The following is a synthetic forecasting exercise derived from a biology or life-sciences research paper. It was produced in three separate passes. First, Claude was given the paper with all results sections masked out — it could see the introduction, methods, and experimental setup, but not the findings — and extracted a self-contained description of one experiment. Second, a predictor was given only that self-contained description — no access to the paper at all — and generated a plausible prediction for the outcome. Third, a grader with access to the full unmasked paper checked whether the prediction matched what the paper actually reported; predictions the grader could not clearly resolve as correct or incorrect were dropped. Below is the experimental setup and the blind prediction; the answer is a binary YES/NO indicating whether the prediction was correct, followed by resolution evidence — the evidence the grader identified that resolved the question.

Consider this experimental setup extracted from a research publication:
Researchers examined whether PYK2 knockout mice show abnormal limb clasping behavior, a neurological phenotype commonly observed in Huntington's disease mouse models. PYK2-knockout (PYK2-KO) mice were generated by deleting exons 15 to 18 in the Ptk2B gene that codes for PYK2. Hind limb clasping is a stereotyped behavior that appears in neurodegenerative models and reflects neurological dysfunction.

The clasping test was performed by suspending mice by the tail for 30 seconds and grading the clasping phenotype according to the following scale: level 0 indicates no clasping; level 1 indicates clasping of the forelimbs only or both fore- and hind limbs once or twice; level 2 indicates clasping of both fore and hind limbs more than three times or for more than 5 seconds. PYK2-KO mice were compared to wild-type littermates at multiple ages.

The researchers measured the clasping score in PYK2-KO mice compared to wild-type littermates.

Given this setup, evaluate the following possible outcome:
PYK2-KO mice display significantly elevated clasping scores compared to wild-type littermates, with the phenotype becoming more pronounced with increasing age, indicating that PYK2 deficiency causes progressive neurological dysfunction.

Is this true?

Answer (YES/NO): NO